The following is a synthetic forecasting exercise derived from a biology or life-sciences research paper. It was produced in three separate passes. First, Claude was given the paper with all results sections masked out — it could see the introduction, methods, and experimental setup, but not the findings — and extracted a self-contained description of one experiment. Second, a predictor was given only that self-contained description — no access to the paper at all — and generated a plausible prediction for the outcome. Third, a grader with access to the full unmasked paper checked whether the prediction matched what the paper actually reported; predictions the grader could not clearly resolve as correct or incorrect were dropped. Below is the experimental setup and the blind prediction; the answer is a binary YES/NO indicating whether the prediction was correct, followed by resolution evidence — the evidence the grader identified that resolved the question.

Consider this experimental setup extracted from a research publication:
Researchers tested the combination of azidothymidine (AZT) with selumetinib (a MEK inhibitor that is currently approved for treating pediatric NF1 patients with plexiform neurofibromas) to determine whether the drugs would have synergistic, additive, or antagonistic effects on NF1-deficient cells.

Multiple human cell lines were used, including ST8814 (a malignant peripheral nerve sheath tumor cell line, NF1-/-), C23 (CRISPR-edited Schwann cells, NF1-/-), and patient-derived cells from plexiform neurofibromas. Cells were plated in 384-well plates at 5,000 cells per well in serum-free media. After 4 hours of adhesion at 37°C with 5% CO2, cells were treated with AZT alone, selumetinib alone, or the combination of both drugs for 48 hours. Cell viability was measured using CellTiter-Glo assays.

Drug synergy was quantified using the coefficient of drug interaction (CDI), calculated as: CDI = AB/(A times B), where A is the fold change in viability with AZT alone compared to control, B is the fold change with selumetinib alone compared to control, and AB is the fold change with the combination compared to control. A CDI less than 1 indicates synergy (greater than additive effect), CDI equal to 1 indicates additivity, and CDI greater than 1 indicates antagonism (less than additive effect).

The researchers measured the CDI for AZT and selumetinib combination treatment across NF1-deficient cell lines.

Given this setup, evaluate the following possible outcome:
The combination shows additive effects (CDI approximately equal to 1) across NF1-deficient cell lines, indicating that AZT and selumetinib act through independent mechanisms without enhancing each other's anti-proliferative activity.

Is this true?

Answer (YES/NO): NO